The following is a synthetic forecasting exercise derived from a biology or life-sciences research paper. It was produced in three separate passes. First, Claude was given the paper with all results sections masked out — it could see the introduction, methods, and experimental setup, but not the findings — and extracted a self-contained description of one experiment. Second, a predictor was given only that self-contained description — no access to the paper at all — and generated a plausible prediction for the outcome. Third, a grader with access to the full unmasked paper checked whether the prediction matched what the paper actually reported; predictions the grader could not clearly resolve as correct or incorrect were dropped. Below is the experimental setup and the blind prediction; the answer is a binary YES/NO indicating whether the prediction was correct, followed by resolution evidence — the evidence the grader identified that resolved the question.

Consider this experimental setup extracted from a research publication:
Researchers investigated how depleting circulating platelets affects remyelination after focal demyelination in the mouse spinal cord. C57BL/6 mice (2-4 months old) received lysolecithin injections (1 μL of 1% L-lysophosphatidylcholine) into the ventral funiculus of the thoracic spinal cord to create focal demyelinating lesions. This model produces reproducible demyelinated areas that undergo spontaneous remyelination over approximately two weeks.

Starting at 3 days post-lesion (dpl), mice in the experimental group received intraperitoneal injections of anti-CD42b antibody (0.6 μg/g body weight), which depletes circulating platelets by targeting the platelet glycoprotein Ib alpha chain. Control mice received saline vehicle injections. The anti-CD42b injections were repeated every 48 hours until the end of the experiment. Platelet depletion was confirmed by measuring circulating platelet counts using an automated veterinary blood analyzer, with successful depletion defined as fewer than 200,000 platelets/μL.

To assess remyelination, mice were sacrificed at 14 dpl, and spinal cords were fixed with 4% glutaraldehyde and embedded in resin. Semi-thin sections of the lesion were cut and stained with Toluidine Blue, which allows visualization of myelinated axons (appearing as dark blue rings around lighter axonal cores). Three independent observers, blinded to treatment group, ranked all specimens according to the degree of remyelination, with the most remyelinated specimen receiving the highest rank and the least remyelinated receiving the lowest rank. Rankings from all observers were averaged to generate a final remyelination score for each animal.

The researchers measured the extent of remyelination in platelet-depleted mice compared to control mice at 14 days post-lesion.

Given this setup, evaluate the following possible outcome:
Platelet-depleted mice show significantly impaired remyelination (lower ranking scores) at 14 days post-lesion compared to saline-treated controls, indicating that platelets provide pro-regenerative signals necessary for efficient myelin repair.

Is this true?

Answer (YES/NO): YES